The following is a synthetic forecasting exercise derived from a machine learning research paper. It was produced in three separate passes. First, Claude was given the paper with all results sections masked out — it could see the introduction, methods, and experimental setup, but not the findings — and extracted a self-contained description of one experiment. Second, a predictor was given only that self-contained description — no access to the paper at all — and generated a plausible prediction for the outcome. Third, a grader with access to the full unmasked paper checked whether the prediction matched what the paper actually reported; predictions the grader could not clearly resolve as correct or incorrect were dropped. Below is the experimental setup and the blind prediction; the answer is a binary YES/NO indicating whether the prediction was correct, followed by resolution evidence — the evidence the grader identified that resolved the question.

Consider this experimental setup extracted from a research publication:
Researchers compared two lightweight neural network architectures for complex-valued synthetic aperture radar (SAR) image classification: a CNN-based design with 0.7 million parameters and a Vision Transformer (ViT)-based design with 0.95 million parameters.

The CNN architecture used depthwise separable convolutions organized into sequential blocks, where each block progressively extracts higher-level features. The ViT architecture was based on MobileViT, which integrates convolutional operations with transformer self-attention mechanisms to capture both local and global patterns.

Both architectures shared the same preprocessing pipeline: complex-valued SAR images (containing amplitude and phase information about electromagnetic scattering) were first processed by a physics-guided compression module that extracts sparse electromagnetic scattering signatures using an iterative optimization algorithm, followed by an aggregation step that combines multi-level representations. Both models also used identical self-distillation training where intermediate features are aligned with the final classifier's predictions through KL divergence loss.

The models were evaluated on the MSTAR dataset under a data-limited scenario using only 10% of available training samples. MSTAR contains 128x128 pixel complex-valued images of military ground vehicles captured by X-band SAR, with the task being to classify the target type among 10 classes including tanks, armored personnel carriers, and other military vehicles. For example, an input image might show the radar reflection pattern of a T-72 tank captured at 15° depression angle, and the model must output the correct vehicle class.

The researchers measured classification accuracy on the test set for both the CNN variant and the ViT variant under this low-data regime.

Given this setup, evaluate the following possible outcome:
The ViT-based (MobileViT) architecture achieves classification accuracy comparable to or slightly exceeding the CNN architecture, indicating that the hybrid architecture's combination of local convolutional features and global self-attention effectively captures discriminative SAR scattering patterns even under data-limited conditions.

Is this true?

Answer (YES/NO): NO